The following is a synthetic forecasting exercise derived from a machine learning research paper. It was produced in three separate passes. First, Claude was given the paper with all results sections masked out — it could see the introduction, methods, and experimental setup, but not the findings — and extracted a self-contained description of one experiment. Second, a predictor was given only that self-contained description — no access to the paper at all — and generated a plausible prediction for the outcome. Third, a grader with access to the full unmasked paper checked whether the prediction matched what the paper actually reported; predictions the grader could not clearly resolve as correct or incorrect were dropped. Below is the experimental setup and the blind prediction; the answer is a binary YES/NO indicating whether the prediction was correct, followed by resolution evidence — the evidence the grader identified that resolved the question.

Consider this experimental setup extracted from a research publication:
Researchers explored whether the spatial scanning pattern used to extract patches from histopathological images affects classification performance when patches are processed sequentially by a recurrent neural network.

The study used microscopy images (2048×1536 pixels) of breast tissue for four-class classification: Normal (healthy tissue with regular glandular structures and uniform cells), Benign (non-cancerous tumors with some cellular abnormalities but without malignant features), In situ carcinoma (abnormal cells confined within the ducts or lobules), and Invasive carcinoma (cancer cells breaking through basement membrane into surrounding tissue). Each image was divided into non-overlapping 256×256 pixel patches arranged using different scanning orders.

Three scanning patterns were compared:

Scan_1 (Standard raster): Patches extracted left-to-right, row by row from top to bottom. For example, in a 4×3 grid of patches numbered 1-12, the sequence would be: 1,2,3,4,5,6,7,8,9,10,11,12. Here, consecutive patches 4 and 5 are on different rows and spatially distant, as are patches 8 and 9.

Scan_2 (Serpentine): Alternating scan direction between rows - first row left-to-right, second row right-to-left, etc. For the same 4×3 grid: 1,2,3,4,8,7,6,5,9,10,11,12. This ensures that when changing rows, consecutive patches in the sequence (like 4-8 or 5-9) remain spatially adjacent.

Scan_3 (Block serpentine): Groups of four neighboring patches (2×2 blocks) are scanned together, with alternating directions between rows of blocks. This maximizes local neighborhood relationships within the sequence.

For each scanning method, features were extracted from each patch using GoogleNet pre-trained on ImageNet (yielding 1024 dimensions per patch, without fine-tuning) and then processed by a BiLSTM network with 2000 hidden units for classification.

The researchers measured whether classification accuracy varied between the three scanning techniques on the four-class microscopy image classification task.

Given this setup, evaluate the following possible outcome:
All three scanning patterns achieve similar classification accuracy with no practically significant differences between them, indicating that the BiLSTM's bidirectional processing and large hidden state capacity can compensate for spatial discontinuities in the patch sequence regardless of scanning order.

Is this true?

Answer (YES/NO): NO